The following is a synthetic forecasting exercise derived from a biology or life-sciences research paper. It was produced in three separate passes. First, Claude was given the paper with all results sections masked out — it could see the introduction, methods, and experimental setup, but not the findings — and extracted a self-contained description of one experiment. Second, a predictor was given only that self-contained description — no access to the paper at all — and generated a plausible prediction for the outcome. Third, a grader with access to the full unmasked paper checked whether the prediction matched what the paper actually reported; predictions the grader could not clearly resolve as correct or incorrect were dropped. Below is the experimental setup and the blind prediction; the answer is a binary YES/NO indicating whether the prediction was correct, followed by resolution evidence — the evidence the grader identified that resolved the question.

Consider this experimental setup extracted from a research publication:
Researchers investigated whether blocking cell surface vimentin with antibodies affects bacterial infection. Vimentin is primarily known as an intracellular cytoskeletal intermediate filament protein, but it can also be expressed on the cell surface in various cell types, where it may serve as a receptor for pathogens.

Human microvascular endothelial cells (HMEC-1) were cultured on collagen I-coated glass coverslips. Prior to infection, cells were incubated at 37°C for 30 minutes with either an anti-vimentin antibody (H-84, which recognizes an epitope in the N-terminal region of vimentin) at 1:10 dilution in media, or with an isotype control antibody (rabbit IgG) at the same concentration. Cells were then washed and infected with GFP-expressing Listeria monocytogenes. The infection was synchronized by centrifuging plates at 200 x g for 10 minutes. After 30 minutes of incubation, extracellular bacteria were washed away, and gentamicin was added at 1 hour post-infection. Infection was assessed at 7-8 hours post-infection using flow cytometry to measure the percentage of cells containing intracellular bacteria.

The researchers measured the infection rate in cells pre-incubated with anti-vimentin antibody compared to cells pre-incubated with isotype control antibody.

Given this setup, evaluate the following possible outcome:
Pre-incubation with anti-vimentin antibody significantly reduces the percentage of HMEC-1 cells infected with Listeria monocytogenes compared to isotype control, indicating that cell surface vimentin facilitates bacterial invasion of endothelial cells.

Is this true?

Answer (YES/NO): NO